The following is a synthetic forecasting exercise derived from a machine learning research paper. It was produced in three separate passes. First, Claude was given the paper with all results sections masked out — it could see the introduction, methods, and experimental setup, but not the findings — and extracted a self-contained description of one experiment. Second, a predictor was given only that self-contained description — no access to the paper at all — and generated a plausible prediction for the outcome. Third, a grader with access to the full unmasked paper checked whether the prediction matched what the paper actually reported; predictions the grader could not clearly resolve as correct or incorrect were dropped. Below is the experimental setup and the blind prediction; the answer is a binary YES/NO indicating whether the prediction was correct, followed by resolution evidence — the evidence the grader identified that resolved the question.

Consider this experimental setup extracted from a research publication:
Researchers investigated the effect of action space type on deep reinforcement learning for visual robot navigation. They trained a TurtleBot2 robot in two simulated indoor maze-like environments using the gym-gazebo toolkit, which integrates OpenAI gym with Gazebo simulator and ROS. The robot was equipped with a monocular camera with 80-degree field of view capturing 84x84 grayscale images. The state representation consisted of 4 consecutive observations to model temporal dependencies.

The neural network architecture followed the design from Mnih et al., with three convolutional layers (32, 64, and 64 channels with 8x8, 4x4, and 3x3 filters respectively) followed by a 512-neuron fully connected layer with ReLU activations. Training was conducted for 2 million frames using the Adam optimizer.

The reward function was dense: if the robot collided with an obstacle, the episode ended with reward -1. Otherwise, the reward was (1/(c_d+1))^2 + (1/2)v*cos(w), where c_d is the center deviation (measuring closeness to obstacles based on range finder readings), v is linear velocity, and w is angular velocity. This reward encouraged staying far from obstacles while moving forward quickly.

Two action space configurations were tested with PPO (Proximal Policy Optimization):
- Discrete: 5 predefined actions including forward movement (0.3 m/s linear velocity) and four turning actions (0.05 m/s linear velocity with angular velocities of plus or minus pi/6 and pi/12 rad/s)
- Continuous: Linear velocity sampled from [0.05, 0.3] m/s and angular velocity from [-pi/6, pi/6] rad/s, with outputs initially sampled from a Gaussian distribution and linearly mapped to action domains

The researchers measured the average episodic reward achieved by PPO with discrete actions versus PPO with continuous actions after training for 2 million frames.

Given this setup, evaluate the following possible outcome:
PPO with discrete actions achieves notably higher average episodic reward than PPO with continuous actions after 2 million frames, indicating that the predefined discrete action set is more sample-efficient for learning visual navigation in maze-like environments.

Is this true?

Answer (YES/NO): YES